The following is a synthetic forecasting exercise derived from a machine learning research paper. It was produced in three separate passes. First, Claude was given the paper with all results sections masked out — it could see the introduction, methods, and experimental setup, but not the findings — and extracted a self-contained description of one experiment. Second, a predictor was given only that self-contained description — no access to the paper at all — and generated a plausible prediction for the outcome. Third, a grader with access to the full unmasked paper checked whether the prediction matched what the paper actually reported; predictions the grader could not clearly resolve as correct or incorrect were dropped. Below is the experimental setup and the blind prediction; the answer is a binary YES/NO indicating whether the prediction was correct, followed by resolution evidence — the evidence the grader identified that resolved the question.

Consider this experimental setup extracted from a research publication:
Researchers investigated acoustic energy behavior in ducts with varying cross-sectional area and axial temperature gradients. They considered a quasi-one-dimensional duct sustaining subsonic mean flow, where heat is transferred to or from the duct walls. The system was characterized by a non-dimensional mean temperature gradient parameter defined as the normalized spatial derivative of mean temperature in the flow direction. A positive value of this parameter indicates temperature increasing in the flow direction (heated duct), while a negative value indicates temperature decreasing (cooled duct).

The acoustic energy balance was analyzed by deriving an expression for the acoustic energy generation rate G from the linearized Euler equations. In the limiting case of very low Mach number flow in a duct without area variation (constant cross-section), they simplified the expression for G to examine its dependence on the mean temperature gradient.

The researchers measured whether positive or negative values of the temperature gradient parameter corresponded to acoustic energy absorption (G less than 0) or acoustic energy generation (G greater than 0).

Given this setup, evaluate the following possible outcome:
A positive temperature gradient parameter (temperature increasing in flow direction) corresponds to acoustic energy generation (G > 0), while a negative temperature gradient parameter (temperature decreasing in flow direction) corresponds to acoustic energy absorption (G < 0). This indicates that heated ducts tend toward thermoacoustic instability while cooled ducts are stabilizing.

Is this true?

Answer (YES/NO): NO